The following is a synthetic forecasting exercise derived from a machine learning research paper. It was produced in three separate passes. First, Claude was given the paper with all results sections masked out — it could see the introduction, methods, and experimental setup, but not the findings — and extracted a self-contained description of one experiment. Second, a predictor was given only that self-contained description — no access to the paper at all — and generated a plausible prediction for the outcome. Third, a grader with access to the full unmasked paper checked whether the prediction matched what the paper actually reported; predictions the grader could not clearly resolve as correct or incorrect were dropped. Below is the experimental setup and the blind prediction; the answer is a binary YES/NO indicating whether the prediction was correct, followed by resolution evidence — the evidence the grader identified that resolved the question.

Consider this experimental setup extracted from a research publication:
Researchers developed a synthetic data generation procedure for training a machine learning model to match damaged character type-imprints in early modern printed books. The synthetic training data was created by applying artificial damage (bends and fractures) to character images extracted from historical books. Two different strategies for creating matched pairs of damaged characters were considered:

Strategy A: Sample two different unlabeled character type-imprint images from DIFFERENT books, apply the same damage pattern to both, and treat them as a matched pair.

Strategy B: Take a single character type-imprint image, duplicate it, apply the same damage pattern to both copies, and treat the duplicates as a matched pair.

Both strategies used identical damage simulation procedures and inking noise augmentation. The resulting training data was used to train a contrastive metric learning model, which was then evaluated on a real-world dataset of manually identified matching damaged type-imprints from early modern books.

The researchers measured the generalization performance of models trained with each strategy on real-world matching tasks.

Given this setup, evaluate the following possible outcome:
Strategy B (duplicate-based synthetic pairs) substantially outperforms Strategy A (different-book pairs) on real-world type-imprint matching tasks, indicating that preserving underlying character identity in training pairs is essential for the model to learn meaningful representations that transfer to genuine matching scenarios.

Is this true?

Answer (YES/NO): NO